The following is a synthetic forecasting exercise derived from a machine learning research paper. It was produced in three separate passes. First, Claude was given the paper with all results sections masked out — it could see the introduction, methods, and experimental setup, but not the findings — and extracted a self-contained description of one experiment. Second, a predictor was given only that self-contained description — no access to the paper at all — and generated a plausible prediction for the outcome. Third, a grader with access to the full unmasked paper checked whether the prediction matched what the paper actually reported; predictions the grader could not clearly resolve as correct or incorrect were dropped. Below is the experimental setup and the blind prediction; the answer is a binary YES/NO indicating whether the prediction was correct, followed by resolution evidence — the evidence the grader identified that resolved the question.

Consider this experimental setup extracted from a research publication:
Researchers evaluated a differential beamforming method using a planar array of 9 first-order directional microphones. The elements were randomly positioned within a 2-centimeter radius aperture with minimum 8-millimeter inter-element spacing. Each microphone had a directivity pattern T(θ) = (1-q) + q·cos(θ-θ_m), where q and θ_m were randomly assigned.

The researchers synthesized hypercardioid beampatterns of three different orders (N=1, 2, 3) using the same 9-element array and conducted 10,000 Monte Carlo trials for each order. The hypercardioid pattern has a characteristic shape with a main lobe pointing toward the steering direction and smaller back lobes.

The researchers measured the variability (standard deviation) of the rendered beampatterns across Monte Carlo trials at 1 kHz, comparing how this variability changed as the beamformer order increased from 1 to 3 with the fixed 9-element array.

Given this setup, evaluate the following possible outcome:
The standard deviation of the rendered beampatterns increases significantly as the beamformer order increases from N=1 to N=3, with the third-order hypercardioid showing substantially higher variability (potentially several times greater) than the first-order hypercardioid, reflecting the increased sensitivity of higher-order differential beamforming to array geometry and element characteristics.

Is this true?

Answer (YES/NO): NO